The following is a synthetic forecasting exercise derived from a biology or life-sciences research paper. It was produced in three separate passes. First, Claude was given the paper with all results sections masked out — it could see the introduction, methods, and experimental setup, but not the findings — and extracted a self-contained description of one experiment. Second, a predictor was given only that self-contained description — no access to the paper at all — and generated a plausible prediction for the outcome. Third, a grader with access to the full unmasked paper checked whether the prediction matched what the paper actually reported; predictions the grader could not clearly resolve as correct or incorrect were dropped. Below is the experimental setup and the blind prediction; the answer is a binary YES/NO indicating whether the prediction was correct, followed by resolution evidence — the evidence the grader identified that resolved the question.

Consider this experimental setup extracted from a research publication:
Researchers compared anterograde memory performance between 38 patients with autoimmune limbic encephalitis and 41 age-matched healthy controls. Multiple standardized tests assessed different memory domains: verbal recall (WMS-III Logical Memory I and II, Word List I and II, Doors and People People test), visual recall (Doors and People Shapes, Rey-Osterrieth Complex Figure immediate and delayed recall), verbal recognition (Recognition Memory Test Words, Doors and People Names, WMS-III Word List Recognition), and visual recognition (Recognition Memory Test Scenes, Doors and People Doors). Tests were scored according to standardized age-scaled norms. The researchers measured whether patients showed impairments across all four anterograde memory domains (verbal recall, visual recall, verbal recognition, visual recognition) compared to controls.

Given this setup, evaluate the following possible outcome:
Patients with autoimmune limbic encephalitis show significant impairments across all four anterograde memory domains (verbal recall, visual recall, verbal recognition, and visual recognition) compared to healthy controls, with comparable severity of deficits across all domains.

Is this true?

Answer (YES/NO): NO